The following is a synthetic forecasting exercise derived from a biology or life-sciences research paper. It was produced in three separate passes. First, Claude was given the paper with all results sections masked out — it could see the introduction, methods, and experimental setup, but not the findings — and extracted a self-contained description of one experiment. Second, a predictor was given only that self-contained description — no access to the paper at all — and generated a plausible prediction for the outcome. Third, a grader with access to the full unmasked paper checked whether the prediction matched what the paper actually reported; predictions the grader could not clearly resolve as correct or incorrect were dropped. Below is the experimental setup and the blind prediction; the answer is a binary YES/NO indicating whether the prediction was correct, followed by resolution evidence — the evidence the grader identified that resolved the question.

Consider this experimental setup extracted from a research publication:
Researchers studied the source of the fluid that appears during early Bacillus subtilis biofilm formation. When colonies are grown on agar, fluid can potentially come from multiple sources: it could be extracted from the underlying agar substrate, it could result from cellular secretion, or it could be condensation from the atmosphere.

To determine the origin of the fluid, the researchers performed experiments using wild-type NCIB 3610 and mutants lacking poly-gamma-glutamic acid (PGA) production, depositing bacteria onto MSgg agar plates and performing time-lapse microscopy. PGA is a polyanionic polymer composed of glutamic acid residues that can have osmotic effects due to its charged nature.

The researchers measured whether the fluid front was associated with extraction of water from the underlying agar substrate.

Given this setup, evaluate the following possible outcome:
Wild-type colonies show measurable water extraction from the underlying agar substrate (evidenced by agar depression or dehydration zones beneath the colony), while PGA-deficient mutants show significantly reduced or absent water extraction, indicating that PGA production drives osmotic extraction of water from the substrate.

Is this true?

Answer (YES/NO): YES